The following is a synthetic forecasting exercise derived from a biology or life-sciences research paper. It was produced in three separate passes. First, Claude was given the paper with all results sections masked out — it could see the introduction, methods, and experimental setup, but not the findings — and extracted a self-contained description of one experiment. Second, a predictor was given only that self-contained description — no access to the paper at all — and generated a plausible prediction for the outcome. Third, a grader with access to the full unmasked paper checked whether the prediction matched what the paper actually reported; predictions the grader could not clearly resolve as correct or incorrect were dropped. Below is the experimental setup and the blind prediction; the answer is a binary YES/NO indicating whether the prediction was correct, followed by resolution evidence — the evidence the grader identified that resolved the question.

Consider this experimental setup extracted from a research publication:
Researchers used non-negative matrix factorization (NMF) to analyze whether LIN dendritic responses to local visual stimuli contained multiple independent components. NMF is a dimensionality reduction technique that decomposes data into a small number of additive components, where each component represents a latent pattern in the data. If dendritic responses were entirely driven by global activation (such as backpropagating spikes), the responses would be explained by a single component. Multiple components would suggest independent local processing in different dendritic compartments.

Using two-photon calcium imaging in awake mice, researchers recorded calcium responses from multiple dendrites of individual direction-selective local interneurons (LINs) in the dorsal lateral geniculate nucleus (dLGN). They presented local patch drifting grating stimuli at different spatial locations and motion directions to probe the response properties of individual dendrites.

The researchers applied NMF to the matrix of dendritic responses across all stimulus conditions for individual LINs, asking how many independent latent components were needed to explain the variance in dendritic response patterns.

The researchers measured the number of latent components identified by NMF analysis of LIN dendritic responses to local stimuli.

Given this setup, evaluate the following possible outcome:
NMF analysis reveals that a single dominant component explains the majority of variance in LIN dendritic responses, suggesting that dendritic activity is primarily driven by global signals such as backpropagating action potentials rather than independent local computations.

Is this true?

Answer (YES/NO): NO